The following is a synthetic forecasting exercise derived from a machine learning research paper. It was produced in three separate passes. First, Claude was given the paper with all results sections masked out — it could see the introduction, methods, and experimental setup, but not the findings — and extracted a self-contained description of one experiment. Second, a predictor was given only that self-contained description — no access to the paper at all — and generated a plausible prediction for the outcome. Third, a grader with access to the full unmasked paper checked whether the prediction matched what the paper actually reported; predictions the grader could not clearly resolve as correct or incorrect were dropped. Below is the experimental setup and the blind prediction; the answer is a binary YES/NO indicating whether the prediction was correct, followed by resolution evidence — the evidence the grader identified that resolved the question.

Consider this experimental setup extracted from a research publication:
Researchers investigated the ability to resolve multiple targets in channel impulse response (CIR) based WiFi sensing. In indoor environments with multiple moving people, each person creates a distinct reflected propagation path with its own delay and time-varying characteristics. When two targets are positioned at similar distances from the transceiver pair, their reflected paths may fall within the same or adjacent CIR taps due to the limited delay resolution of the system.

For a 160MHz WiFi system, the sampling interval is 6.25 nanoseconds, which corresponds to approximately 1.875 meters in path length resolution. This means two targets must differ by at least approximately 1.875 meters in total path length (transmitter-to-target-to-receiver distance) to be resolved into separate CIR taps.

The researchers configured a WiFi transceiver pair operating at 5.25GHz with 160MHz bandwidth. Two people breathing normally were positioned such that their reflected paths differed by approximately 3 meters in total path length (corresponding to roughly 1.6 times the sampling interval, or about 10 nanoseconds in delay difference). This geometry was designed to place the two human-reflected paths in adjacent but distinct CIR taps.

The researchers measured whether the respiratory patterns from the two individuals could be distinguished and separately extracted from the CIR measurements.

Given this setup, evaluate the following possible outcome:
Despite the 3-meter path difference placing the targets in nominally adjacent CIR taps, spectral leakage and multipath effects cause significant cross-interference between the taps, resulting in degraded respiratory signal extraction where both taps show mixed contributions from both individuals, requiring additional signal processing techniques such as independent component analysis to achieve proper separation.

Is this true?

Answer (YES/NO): NO